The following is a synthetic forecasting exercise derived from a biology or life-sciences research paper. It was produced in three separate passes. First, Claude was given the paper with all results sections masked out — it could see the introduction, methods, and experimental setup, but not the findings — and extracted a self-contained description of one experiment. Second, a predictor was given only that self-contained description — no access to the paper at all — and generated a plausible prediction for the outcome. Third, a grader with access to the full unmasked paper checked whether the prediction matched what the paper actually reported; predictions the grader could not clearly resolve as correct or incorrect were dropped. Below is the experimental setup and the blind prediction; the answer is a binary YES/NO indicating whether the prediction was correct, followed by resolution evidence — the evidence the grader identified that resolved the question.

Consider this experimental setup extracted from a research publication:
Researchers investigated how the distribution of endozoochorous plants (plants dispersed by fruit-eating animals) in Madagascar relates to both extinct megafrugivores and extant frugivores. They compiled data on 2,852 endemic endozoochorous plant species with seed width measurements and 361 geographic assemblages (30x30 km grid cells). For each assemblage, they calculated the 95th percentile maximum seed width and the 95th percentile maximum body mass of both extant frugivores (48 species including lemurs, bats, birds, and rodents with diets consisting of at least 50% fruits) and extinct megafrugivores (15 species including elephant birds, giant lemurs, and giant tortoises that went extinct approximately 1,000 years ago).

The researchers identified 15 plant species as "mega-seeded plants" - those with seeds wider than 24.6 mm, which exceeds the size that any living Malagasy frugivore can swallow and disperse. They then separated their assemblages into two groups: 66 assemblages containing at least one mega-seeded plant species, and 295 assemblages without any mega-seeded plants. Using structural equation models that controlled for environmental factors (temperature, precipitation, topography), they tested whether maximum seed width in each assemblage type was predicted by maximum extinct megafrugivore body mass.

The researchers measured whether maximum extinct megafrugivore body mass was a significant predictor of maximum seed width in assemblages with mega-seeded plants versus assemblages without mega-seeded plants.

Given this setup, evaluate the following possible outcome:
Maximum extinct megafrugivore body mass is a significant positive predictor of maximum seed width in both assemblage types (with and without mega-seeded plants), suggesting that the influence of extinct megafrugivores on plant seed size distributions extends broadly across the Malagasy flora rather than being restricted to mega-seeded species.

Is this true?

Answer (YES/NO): NO